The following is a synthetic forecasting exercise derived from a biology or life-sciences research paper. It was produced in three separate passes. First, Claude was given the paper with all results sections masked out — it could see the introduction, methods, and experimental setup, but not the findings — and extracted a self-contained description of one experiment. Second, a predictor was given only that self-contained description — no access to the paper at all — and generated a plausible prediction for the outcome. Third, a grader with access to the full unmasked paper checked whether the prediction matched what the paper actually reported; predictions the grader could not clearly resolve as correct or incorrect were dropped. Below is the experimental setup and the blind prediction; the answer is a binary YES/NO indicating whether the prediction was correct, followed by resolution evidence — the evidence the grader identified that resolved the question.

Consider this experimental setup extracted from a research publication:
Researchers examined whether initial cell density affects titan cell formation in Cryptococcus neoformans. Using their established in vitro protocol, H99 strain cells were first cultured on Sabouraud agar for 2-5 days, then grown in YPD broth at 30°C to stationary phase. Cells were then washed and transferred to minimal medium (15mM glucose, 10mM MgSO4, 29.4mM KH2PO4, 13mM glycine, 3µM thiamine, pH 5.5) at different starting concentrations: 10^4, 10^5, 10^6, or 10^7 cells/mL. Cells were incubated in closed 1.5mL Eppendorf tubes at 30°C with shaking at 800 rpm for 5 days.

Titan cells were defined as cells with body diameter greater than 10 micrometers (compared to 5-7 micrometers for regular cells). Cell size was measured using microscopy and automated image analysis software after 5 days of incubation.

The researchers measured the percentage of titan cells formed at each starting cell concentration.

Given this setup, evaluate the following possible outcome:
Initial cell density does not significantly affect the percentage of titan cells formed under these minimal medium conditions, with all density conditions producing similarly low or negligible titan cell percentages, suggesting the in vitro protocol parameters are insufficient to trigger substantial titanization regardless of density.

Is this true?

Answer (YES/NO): NO